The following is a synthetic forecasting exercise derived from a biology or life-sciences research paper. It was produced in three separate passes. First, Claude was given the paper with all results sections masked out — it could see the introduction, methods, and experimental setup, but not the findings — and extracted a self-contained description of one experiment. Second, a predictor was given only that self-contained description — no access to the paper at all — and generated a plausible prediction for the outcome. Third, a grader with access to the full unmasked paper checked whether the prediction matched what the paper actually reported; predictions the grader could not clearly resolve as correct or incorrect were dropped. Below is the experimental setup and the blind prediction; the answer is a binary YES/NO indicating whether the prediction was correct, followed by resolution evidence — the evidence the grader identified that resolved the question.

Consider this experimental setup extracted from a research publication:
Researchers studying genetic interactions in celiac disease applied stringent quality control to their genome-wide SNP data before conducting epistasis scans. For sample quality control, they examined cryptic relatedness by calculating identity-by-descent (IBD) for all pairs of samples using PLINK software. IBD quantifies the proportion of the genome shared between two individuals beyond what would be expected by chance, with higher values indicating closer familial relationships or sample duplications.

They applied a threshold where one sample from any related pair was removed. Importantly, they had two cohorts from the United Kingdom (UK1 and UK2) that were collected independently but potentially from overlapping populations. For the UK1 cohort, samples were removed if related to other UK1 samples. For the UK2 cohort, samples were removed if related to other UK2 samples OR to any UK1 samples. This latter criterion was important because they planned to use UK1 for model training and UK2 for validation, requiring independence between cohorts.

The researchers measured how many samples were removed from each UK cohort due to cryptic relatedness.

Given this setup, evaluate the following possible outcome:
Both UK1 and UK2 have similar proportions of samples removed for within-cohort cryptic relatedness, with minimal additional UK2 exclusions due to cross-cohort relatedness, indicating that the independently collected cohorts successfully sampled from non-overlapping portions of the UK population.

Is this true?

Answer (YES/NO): NO